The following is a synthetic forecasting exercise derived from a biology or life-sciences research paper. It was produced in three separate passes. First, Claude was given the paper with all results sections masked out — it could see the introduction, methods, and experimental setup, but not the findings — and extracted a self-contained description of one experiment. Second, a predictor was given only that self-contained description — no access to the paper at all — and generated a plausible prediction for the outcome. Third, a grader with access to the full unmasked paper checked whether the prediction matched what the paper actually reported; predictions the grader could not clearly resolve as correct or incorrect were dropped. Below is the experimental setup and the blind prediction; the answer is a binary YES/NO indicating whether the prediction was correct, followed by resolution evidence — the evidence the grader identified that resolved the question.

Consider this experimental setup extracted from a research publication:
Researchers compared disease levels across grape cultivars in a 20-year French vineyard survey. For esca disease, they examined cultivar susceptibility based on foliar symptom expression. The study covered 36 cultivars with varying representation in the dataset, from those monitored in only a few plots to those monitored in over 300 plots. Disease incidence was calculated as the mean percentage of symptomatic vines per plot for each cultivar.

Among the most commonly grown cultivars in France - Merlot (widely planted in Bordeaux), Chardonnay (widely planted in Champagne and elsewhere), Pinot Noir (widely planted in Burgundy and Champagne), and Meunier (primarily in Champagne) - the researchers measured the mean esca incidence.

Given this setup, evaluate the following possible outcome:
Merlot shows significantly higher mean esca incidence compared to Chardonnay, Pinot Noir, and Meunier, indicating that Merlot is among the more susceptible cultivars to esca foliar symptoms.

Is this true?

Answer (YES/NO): NO